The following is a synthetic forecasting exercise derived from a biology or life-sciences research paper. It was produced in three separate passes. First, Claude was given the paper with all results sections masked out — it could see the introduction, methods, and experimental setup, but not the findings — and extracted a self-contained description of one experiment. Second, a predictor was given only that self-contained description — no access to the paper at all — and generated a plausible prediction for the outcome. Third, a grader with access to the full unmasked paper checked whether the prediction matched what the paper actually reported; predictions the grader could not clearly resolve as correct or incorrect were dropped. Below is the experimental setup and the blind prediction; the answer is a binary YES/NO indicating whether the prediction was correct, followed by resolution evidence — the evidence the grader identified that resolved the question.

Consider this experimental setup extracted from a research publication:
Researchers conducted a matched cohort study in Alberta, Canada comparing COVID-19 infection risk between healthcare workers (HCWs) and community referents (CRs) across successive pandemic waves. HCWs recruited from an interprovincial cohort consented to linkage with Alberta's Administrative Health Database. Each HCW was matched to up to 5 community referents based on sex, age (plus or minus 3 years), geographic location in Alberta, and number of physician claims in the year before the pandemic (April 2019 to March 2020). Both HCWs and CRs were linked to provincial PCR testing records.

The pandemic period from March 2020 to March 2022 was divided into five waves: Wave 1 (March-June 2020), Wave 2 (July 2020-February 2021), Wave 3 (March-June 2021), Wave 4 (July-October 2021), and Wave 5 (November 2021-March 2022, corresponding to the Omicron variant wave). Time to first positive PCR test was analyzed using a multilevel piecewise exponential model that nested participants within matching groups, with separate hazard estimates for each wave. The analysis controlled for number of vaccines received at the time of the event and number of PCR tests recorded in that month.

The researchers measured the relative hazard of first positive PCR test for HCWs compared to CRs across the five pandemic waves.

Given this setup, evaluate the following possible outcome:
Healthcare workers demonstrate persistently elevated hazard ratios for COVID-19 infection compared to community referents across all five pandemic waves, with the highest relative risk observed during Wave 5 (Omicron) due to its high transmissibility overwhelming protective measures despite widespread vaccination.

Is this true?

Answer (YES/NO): NO